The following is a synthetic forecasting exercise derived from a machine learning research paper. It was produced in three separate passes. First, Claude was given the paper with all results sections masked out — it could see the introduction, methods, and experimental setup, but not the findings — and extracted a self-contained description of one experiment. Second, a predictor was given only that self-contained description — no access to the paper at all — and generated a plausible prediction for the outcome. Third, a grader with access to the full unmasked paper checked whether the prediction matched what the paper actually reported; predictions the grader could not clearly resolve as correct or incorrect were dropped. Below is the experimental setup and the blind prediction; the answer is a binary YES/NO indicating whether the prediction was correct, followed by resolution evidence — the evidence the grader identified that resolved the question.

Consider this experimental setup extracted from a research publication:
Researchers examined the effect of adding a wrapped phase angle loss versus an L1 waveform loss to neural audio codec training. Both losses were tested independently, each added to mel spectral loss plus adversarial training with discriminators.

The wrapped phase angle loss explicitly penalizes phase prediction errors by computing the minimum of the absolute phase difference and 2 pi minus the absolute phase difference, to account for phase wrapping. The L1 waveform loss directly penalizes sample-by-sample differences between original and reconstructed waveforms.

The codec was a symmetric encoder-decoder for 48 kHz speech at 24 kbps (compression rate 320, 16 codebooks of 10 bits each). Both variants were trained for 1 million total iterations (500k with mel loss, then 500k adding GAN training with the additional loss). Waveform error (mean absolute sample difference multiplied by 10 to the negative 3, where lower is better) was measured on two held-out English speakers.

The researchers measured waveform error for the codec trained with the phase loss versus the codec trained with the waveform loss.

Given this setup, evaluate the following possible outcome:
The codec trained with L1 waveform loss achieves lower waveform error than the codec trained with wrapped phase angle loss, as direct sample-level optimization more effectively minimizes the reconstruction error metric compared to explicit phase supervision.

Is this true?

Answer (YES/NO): YES